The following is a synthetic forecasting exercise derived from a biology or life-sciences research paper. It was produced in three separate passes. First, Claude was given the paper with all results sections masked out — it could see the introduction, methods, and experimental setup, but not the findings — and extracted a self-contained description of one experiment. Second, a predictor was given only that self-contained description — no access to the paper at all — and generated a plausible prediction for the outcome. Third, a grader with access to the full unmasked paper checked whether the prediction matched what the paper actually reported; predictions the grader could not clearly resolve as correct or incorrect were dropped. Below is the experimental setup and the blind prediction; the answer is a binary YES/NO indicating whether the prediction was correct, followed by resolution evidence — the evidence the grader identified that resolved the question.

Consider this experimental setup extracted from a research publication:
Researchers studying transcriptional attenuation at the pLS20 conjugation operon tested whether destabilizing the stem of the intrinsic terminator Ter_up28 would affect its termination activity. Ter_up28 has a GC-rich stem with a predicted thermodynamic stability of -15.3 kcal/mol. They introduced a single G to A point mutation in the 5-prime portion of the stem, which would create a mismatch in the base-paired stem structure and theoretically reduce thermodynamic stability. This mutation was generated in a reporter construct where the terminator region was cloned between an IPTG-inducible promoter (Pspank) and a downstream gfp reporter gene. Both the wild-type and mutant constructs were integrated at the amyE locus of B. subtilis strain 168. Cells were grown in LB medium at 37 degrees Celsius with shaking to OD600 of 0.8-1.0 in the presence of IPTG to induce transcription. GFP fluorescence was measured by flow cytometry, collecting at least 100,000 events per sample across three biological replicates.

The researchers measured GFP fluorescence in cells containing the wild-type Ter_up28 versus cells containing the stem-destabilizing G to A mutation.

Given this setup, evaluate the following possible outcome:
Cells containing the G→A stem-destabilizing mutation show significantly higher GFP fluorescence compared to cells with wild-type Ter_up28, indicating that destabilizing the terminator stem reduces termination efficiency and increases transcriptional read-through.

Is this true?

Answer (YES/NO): YES